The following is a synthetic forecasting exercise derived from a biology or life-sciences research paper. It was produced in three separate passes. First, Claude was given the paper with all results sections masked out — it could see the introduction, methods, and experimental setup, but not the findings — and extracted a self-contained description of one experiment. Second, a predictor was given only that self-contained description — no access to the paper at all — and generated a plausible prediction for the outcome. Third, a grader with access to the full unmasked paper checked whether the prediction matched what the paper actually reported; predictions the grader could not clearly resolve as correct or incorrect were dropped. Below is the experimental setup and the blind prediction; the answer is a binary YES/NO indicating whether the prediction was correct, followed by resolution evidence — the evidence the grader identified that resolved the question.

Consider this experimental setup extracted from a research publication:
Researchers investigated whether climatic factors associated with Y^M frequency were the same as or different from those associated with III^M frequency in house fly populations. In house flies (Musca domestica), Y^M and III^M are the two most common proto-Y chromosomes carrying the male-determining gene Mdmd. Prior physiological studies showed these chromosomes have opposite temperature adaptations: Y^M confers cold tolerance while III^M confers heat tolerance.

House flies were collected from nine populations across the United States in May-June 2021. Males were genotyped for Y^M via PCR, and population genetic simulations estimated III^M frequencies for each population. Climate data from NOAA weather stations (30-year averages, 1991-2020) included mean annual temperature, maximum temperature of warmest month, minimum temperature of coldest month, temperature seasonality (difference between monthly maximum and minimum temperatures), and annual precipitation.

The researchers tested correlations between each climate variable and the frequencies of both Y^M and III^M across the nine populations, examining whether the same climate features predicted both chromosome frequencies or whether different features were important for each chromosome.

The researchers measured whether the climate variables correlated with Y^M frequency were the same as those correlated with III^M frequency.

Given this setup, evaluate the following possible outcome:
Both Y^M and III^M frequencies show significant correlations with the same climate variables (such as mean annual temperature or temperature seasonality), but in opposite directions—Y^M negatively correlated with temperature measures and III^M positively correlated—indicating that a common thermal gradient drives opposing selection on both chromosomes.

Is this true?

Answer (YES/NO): NO